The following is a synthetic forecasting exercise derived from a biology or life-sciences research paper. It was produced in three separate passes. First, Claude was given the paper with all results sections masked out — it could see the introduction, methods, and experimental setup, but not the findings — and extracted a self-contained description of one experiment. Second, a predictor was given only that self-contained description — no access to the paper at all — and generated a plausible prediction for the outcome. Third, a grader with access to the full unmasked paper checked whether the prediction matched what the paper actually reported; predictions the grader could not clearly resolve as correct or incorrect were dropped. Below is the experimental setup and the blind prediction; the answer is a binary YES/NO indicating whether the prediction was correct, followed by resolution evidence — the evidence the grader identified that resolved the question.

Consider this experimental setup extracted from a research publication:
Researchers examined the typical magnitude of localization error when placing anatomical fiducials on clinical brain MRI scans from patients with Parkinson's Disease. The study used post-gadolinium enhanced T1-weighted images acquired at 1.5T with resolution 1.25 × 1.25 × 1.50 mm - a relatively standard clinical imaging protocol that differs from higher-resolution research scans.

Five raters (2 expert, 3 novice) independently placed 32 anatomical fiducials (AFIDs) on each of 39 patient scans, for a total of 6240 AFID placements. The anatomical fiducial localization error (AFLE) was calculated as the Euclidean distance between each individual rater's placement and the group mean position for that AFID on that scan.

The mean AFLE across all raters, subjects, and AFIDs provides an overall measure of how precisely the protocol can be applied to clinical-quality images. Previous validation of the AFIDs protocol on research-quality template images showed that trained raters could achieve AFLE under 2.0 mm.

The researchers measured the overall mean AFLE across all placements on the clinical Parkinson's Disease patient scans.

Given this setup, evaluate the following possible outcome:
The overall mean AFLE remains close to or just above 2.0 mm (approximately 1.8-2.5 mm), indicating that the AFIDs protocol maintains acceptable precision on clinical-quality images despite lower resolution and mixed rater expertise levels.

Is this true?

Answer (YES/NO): NO